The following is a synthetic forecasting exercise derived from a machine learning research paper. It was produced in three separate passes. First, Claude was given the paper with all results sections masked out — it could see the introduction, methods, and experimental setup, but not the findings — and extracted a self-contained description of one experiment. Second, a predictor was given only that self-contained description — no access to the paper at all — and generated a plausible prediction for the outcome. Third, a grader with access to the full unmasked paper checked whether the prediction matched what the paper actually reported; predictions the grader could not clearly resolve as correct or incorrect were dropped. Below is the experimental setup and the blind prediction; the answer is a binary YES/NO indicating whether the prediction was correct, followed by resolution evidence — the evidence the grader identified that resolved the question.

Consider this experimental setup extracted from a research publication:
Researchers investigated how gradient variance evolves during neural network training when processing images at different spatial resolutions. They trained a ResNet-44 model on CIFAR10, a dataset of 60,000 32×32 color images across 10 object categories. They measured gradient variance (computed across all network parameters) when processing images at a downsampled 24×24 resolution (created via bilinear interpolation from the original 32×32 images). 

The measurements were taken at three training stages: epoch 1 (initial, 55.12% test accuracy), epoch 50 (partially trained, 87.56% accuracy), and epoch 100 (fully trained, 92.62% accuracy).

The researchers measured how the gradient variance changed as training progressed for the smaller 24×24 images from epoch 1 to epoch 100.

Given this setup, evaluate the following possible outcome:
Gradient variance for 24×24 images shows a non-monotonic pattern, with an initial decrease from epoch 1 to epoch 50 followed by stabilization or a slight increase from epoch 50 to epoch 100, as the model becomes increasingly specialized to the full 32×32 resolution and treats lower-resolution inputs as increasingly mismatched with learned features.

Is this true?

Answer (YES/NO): NO